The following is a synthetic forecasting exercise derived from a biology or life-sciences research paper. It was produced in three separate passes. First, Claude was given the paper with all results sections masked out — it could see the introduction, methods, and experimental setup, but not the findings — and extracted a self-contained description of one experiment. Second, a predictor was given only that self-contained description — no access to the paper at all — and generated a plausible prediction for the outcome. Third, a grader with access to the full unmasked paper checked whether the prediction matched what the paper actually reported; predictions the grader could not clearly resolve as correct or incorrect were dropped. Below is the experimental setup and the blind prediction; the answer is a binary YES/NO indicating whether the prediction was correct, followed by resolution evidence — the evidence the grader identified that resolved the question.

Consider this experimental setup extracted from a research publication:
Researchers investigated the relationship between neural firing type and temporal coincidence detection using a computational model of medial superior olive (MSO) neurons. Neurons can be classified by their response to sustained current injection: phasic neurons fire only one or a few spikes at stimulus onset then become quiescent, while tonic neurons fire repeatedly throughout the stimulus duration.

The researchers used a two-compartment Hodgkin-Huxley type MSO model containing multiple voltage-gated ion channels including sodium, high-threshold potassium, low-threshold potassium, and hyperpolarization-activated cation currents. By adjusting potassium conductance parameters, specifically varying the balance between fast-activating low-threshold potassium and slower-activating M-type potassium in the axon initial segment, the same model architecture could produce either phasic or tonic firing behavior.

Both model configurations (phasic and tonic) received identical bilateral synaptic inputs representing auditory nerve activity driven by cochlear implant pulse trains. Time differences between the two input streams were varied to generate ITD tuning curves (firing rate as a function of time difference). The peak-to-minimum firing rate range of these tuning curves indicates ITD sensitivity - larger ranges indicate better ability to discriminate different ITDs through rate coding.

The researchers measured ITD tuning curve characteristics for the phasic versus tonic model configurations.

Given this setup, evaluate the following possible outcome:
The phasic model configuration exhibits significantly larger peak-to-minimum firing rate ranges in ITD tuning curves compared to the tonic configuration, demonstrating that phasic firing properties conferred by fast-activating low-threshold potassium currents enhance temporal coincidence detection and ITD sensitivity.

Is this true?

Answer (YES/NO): YES